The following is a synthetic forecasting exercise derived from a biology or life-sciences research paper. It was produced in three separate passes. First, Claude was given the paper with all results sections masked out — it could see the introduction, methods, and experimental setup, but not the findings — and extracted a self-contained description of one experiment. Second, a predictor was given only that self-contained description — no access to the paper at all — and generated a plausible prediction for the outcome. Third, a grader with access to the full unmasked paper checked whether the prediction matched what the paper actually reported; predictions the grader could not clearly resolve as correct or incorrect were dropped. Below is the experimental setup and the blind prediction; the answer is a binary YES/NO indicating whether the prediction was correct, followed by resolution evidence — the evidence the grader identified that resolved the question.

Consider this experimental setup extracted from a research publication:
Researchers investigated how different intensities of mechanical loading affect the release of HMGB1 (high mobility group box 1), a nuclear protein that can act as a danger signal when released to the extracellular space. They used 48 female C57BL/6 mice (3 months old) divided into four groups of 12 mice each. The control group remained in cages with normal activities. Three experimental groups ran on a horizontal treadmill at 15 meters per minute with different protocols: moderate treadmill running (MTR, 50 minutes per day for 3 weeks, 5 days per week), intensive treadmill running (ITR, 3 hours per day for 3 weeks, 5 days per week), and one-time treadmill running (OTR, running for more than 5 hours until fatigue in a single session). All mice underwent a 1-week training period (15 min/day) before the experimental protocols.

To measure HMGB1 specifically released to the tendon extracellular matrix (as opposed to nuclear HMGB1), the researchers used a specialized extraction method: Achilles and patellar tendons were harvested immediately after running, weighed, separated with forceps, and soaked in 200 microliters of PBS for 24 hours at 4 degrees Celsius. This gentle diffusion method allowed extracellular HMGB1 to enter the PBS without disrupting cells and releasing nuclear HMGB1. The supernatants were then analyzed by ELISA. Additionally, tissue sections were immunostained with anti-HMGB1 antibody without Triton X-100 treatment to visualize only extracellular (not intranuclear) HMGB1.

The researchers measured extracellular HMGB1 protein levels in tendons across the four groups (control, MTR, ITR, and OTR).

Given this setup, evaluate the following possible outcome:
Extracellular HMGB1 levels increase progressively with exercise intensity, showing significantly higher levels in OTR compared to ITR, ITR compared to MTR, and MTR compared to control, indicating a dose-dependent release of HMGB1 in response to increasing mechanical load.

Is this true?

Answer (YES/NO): NO